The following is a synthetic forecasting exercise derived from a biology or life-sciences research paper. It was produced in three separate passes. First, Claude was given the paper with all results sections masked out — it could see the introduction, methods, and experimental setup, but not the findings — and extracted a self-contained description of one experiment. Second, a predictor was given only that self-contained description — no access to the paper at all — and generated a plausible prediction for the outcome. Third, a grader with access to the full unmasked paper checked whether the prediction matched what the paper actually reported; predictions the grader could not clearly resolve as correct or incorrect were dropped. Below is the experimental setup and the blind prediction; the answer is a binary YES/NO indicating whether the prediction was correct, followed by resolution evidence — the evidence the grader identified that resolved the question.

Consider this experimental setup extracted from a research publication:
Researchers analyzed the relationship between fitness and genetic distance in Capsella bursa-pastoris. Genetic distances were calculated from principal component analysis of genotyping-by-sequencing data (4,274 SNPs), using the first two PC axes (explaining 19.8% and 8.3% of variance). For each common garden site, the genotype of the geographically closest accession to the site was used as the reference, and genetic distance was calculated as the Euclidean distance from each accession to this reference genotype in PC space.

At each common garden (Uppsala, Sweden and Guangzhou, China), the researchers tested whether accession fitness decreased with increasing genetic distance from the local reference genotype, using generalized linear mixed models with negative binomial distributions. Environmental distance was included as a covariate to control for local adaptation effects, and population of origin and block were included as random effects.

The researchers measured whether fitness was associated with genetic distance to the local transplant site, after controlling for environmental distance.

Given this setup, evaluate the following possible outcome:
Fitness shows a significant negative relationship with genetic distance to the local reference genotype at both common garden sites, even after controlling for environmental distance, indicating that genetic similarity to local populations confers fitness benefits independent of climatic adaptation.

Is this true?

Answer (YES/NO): NO